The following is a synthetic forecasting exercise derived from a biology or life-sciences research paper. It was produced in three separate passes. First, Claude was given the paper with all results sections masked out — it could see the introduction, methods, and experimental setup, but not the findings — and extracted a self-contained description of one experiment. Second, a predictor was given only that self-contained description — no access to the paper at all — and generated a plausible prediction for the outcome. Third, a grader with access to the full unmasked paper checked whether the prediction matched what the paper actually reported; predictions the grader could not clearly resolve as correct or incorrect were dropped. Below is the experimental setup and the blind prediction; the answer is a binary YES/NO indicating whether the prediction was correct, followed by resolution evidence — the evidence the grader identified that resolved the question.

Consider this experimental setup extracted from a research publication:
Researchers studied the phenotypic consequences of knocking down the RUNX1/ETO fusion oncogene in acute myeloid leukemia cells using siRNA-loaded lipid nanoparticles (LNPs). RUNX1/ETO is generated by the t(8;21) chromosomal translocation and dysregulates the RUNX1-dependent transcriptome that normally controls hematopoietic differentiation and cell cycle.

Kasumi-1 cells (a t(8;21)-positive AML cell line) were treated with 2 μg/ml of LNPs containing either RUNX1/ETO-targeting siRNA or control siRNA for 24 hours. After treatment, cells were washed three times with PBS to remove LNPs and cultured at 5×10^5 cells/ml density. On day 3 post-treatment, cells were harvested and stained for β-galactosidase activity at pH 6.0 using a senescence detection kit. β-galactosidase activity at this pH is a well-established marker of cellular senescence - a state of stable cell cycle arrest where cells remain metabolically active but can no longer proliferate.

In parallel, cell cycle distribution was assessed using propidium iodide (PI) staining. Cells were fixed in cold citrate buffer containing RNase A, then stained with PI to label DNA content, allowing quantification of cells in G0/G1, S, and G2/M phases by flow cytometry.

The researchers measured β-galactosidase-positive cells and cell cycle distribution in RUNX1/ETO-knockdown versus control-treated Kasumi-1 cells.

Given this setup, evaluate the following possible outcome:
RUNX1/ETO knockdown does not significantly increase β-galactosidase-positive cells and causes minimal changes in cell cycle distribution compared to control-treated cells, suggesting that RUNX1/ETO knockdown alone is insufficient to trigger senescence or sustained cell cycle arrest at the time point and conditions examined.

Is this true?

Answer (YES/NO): NO